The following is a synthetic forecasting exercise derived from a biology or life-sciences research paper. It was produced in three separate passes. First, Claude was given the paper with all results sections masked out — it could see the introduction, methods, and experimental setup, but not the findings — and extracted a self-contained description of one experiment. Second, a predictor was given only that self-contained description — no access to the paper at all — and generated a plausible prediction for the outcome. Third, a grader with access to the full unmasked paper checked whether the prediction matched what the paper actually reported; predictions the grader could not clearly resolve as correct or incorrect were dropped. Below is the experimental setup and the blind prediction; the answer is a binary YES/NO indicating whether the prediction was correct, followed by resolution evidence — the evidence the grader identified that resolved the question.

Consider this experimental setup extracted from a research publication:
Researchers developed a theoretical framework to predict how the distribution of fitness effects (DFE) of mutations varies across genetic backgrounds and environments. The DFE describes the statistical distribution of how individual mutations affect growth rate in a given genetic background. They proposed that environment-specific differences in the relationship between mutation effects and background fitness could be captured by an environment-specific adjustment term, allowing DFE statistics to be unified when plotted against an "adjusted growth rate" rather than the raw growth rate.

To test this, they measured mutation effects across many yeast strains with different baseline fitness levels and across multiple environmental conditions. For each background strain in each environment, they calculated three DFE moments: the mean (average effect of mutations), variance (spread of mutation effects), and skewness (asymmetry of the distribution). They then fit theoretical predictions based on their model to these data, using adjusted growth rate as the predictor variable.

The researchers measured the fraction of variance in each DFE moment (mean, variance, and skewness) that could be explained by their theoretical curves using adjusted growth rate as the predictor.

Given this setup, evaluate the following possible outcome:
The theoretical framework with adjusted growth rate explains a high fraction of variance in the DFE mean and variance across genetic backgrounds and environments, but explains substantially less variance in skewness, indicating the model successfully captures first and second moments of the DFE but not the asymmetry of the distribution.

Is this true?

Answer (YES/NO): NO